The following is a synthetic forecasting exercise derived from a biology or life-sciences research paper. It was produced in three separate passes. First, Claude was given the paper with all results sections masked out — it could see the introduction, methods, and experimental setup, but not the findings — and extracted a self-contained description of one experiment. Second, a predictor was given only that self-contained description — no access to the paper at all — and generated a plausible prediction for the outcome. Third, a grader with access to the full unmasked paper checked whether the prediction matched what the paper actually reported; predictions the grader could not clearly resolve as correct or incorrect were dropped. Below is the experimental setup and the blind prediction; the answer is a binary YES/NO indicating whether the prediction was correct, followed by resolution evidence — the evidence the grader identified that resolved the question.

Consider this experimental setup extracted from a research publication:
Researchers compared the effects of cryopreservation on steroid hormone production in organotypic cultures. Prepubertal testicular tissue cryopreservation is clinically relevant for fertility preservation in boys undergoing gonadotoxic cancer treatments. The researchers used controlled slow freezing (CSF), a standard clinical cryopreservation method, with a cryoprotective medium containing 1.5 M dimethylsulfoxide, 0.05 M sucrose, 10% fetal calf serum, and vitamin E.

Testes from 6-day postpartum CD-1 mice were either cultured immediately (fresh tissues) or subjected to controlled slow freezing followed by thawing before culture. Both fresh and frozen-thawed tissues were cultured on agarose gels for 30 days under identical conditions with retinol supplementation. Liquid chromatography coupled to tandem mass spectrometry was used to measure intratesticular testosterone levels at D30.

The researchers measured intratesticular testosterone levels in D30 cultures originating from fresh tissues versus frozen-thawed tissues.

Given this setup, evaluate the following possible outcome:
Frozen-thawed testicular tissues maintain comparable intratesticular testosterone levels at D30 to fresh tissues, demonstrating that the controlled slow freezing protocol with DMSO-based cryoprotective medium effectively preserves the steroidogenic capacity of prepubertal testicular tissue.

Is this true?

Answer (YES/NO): YES